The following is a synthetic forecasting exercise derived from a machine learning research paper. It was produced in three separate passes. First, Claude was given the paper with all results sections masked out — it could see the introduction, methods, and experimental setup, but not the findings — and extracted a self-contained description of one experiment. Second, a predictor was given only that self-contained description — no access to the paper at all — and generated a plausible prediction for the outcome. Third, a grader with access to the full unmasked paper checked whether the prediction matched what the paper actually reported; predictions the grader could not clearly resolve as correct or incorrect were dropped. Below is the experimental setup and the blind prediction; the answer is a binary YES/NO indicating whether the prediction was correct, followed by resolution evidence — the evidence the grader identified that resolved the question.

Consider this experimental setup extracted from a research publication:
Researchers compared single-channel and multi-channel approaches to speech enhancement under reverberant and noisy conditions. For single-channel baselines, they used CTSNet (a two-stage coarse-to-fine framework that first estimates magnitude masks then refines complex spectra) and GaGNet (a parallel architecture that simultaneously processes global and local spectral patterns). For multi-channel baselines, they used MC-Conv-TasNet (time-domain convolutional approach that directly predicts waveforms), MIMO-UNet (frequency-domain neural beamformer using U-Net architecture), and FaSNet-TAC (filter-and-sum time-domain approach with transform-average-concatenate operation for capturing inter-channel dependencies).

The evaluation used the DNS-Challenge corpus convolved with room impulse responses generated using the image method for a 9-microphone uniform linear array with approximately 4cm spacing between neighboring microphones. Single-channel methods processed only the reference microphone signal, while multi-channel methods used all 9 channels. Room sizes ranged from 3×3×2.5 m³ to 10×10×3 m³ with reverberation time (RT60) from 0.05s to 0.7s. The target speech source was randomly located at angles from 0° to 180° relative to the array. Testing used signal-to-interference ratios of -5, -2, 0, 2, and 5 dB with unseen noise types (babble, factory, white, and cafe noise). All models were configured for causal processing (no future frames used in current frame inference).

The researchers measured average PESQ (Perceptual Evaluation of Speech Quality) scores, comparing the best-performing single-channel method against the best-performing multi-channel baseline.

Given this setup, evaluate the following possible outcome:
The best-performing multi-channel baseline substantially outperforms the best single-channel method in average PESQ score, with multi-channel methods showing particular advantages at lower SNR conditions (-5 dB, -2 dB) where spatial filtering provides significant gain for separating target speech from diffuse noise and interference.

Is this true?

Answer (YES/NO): YES